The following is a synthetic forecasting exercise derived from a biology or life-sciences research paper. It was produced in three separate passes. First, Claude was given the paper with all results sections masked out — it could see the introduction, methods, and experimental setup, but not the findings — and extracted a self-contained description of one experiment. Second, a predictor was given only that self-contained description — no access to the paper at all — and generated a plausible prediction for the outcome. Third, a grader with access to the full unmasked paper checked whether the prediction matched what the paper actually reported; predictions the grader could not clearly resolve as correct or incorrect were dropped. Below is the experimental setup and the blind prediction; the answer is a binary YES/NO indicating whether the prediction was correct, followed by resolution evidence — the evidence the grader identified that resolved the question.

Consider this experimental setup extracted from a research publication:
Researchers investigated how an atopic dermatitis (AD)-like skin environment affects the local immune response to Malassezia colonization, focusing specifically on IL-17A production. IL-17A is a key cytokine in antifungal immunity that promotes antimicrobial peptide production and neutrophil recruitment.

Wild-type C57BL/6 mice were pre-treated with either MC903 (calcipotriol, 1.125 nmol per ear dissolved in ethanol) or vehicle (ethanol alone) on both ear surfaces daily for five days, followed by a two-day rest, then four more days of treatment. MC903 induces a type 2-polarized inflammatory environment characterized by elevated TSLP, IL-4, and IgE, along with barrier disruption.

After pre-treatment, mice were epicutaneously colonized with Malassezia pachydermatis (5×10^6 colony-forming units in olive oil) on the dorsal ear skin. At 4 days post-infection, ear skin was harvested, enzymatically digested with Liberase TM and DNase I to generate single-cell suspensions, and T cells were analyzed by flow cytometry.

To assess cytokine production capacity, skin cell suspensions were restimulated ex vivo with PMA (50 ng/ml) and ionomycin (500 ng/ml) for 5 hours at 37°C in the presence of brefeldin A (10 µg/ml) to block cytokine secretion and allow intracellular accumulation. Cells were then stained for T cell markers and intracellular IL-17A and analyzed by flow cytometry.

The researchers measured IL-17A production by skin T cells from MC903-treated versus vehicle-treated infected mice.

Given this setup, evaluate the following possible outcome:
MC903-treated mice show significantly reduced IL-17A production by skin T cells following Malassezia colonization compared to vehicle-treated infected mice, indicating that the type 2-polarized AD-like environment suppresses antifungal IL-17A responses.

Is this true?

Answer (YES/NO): YES